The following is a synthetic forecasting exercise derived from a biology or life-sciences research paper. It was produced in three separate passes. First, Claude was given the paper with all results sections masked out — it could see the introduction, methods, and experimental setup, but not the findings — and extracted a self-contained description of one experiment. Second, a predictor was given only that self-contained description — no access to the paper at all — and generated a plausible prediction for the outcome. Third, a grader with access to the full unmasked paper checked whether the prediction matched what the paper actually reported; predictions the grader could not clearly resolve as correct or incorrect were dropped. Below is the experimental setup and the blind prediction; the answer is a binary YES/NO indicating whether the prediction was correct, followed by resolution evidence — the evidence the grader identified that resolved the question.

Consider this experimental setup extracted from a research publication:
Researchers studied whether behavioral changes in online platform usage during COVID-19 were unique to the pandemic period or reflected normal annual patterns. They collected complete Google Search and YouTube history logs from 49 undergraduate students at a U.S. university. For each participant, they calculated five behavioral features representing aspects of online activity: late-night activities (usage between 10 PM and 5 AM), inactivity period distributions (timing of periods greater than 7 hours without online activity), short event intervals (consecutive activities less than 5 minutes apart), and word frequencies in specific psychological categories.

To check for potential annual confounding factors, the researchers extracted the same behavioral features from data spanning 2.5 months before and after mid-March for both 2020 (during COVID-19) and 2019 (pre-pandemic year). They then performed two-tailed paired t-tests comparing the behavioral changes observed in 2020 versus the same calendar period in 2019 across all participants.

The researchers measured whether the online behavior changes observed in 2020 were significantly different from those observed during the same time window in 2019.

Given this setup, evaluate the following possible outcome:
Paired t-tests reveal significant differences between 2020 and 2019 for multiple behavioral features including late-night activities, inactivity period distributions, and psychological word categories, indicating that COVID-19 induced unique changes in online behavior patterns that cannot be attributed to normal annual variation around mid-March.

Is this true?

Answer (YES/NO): YES